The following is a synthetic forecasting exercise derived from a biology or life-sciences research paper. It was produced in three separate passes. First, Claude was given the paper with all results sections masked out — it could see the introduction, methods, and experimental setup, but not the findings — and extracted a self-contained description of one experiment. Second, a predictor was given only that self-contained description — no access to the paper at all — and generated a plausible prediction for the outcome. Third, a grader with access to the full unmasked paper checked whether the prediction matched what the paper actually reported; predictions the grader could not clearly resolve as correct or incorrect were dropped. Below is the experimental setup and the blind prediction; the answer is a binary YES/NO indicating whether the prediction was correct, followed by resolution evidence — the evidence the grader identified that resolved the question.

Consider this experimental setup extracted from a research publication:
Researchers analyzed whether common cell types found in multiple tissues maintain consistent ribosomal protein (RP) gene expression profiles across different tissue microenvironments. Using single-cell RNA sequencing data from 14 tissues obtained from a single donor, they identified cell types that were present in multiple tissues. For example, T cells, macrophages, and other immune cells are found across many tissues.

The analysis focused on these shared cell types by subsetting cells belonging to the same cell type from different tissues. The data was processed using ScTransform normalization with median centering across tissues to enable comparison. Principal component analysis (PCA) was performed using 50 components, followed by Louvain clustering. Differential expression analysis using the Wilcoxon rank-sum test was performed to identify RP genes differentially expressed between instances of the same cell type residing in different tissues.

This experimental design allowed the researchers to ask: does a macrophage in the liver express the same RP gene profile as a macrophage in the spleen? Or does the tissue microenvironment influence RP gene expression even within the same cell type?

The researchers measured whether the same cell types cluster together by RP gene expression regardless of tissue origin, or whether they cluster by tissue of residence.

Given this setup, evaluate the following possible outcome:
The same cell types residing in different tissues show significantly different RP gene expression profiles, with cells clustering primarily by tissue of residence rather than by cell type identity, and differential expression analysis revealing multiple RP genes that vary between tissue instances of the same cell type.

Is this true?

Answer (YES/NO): NO